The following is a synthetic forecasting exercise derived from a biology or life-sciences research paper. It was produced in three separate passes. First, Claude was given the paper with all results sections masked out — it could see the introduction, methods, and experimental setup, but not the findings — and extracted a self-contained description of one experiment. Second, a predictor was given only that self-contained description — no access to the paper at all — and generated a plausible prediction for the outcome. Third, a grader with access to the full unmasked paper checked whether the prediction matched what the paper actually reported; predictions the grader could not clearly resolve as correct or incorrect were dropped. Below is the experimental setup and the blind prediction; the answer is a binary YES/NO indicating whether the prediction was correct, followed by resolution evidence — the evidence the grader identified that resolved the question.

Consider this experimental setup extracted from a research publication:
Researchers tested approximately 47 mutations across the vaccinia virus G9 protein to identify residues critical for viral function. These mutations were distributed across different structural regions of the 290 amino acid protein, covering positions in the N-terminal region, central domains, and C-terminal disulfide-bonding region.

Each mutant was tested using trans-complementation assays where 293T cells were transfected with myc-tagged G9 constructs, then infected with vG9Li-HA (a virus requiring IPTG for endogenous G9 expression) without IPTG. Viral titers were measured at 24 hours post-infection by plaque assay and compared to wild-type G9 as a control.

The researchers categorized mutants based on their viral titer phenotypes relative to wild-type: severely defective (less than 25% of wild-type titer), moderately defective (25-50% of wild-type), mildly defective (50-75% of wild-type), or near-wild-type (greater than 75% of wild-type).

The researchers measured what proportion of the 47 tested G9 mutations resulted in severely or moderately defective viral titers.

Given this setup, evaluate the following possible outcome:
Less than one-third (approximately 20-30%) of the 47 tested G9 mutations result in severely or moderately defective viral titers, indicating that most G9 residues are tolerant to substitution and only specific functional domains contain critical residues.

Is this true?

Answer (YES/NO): YES